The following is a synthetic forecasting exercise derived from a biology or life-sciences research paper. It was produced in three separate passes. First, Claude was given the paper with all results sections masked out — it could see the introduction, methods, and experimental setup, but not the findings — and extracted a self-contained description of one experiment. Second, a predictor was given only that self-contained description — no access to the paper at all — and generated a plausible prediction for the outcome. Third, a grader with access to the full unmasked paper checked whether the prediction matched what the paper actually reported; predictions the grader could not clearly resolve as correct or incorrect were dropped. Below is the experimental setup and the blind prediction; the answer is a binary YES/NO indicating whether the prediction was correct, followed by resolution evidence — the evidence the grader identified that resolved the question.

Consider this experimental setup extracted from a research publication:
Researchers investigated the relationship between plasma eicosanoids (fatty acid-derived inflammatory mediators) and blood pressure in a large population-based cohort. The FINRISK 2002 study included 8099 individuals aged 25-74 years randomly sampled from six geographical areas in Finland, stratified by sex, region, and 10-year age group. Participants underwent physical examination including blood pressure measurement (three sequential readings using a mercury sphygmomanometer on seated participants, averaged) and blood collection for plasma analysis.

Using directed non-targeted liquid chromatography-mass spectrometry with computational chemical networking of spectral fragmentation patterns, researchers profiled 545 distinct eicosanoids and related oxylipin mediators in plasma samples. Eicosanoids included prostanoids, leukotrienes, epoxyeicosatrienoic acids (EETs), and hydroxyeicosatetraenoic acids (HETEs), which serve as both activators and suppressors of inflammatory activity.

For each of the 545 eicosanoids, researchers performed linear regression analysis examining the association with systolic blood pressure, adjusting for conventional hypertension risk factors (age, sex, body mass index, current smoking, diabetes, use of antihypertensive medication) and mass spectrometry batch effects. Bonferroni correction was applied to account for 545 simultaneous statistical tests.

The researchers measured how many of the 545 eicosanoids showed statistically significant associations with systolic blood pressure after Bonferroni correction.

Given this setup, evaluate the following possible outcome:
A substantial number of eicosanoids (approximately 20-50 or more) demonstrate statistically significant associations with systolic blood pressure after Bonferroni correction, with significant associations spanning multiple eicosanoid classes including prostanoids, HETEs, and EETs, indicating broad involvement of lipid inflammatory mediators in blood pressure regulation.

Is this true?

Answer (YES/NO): YES